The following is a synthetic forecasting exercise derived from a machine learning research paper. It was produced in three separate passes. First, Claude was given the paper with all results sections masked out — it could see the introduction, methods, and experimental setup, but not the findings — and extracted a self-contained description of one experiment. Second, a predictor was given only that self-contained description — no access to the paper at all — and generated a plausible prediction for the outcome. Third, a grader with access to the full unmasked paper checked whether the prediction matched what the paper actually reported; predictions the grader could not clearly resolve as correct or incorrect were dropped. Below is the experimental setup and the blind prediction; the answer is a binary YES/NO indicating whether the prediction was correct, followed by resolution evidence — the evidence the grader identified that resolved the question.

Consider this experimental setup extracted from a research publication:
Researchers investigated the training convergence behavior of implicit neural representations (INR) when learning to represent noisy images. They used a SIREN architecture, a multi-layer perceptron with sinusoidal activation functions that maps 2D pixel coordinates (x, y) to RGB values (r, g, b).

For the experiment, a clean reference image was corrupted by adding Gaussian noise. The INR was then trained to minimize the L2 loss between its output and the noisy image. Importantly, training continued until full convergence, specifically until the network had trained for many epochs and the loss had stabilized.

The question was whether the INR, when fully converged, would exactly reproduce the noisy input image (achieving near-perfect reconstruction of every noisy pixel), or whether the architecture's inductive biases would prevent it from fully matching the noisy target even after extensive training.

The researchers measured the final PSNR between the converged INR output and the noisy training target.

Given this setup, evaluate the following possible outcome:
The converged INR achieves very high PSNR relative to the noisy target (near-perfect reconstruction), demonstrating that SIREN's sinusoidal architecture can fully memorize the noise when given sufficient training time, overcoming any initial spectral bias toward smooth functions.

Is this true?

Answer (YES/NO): NO